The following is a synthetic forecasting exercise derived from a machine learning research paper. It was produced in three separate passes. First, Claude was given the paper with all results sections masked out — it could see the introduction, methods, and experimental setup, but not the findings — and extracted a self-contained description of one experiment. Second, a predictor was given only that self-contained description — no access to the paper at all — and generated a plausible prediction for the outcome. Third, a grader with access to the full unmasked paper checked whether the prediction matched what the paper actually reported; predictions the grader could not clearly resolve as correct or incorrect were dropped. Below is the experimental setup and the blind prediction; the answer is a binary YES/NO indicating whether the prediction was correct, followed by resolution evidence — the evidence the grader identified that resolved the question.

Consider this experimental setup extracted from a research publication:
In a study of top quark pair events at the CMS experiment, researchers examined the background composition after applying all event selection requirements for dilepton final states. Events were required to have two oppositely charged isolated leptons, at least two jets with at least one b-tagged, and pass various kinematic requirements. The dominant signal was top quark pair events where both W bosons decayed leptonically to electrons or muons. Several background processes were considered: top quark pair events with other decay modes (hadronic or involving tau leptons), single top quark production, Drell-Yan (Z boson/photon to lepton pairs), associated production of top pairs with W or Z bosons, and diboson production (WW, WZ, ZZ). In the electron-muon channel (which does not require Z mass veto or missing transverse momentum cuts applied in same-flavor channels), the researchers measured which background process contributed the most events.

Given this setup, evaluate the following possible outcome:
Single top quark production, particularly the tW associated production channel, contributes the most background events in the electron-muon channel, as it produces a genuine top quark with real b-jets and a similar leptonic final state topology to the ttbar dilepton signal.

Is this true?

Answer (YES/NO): NO